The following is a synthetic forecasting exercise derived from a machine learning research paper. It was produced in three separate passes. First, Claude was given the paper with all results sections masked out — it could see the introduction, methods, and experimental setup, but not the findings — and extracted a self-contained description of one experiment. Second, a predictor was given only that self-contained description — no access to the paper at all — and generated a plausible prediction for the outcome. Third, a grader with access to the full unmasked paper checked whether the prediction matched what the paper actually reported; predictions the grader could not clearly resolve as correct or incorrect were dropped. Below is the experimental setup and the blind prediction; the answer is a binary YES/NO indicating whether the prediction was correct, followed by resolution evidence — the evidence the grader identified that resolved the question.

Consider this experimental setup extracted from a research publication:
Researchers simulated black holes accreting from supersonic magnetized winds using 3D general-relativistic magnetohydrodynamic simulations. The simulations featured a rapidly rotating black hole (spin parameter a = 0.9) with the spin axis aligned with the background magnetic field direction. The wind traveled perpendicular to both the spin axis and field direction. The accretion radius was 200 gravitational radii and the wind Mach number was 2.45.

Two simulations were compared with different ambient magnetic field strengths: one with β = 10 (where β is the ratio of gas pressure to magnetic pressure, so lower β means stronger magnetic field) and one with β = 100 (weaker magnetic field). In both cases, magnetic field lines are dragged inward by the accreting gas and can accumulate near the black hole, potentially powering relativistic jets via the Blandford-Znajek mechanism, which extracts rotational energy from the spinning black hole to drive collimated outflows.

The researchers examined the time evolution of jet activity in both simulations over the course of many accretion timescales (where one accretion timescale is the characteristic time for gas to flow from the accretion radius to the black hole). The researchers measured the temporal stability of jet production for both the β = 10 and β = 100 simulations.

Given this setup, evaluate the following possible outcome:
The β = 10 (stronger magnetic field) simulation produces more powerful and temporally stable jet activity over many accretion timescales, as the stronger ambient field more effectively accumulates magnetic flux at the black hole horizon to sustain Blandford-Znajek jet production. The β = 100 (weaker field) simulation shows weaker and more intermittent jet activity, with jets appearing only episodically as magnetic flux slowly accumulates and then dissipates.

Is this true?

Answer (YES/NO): YES